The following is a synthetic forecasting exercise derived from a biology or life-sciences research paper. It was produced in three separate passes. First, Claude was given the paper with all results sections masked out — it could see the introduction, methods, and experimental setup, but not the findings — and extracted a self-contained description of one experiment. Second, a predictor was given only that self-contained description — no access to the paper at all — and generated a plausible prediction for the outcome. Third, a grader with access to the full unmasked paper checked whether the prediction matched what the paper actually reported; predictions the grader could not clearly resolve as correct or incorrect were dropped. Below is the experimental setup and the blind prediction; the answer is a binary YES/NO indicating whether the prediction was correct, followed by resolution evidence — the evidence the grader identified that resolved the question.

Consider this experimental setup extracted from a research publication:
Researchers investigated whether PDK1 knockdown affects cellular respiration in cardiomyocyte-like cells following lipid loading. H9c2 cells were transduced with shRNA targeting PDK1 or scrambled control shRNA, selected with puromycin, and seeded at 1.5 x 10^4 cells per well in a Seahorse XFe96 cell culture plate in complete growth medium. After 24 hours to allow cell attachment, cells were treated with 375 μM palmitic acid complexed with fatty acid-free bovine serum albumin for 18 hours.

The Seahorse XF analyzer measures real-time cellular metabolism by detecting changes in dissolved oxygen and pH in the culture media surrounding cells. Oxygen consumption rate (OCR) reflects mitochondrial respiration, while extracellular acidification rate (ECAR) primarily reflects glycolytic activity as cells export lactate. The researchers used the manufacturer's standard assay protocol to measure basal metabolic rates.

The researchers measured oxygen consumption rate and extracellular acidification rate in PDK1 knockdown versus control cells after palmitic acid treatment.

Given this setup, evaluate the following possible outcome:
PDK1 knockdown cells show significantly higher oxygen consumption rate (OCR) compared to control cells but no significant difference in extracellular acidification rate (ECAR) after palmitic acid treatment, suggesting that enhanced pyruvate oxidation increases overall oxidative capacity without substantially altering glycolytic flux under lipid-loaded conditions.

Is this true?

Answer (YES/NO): NO